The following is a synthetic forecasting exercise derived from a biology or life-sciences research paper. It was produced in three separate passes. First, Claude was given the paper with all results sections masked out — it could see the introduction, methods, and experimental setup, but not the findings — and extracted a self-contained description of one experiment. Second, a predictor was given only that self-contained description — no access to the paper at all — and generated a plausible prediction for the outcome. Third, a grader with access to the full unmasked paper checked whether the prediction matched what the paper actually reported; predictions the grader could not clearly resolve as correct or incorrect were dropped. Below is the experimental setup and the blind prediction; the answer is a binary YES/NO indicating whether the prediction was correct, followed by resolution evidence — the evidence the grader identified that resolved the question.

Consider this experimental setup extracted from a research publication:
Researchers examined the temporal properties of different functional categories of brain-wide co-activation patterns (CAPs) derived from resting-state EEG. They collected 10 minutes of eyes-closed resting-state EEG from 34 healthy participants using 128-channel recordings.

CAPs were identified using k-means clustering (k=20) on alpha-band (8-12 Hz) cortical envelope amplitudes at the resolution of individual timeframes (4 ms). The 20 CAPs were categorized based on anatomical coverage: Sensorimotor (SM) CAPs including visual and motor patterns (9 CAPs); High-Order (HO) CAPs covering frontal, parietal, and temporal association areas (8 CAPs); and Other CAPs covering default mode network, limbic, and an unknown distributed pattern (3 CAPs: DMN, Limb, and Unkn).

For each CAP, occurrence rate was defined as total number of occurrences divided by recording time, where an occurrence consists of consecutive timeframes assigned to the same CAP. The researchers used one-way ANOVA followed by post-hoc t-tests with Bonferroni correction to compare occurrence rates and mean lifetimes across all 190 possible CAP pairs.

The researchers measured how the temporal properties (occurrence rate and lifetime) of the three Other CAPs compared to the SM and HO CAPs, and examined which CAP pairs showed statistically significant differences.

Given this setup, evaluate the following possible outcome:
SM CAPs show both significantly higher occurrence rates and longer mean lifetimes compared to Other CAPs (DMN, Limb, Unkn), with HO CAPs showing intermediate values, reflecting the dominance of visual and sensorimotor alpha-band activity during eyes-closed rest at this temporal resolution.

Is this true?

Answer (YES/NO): NO